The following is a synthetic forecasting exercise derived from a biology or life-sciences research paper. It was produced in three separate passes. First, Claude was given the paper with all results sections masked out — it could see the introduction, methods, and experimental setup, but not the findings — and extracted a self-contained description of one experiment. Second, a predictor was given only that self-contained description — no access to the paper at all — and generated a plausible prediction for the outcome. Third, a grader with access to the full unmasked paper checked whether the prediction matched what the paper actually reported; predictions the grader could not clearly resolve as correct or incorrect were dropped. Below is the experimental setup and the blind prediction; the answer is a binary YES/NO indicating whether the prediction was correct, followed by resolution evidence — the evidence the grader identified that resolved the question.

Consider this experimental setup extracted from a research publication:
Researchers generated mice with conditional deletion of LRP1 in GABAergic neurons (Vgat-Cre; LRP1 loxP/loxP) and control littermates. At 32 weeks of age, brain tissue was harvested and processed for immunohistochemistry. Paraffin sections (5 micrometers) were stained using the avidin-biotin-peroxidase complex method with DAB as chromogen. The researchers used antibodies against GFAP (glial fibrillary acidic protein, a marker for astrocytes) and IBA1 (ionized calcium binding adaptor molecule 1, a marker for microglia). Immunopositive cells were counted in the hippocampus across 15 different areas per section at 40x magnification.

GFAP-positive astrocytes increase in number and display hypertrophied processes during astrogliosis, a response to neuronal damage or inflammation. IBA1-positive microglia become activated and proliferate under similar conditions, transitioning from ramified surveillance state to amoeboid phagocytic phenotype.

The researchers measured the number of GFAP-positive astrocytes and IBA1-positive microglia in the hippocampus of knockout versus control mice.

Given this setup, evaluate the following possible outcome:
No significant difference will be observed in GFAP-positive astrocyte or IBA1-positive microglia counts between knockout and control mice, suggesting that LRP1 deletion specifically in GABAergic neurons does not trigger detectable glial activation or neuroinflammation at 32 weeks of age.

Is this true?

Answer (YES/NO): NO